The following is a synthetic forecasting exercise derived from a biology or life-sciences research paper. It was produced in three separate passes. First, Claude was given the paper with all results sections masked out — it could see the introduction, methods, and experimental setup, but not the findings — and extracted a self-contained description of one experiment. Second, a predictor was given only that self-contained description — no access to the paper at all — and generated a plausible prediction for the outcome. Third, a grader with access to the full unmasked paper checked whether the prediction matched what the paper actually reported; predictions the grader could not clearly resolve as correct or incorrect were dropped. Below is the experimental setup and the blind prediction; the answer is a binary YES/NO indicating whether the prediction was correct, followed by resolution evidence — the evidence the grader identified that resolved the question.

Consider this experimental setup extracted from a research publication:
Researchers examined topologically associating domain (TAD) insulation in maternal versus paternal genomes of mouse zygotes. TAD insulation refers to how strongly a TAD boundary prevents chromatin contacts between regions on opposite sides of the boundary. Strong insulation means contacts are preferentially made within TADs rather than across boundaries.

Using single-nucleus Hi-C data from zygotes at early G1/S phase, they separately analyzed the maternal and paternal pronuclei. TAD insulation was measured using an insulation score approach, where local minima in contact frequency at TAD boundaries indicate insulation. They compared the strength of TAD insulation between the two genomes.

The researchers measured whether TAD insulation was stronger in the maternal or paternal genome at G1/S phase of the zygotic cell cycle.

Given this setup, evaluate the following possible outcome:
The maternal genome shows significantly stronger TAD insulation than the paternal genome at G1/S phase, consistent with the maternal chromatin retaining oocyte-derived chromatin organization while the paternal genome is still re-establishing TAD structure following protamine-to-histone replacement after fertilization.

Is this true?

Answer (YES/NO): NO